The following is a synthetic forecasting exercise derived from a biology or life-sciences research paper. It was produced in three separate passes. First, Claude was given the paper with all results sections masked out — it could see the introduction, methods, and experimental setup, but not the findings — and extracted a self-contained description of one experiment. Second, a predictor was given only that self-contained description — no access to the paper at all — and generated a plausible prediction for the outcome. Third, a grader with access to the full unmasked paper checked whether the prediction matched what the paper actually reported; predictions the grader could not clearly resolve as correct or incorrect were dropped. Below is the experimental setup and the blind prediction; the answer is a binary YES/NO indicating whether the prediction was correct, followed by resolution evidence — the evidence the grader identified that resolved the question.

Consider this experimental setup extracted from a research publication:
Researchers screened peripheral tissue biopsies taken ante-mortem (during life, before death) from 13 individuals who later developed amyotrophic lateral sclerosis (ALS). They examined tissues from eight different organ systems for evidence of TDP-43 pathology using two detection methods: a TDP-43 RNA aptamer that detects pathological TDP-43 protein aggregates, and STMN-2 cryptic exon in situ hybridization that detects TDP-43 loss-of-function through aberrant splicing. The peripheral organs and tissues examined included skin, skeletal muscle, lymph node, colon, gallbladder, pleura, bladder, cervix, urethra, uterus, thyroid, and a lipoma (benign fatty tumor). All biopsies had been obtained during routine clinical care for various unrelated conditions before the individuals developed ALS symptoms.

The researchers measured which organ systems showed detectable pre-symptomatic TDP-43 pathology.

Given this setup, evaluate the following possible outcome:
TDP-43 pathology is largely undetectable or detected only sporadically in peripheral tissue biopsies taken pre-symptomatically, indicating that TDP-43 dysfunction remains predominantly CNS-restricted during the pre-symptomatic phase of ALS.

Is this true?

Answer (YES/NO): NO